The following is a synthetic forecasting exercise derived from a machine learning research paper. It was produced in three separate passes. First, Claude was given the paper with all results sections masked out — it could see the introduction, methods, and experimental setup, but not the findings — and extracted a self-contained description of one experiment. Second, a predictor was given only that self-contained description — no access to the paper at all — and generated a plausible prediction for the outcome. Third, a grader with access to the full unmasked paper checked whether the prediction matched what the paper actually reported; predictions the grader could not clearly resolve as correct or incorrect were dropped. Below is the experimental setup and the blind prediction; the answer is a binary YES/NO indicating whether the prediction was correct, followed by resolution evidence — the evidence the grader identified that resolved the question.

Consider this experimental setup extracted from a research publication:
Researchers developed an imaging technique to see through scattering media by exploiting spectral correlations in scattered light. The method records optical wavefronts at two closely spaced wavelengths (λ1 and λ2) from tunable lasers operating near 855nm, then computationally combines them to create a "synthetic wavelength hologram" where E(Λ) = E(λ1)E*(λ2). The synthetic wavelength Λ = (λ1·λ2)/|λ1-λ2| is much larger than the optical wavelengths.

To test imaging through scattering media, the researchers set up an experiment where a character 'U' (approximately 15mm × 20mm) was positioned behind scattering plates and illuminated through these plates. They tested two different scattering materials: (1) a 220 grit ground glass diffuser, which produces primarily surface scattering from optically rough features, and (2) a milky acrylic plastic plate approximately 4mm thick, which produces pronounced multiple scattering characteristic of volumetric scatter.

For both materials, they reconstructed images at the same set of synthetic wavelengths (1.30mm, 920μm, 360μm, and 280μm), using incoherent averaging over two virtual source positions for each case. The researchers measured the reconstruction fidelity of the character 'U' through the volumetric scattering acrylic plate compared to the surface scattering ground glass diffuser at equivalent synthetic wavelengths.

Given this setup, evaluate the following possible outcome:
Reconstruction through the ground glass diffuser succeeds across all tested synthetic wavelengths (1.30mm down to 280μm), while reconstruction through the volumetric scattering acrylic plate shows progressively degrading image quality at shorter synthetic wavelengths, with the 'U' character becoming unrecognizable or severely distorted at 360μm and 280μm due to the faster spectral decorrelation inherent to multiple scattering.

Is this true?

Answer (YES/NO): NO